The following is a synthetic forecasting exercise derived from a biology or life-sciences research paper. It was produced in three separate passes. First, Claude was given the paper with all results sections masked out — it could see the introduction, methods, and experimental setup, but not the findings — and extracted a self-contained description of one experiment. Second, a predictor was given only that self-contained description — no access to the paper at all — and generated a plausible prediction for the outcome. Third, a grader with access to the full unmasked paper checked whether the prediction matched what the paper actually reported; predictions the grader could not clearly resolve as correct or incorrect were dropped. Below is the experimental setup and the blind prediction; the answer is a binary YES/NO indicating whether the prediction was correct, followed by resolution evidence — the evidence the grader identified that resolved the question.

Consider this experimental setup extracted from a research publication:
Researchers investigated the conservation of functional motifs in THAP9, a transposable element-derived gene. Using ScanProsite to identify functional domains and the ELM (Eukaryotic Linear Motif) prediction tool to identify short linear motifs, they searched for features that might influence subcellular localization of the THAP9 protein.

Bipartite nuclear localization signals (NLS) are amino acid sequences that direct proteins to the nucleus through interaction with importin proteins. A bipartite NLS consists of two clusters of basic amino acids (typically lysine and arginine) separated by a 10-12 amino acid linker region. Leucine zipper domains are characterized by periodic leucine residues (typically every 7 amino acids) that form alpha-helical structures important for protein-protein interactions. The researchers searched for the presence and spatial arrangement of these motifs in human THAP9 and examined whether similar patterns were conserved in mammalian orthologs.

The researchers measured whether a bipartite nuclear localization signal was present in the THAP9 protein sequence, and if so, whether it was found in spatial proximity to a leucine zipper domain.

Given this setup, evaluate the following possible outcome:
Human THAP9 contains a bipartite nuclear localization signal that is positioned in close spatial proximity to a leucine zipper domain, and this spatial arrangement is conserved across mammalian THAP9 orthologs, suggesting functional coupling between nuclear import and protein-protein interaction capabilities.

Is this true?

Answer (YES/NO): YES